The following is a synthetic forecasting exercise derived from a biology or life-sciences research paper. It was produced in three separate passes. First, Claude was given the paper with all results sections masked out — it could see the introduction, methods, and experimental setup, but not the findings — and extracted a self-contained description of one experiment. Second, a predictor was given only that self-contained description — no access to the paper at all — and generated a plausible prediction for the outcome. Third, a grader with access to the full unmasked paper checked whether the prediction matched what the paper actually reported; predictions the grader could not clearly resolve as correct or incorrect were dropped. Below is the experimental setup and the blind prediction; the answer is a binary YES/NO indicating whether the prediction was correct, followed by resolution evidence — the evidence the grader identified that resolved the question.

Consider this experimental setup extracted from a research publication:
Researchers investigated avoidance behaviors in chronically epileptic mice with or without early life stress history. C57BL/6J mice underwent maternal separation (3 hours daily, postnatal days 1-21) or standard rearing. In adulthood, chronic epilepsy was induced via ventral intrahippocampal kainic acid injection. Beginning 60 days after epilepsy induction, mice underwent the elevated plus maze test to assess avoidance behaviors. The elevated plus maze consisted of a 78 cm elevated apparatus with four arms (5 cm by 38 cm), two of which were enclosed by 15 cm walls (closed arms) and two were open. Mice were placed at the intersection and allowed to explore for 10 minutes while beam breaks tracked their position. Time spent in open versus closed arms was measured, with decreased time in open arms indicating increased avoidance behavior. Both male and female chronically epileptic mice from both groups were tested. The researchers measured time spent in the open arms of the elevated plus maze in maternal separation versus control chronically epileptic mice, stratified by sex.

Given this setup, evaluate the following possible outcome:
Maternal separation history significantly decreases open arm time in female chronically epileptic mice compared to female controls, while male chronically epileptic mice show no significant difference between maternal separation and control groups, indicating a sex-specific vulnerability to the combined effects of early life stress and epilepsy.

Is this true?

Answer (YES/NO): NO